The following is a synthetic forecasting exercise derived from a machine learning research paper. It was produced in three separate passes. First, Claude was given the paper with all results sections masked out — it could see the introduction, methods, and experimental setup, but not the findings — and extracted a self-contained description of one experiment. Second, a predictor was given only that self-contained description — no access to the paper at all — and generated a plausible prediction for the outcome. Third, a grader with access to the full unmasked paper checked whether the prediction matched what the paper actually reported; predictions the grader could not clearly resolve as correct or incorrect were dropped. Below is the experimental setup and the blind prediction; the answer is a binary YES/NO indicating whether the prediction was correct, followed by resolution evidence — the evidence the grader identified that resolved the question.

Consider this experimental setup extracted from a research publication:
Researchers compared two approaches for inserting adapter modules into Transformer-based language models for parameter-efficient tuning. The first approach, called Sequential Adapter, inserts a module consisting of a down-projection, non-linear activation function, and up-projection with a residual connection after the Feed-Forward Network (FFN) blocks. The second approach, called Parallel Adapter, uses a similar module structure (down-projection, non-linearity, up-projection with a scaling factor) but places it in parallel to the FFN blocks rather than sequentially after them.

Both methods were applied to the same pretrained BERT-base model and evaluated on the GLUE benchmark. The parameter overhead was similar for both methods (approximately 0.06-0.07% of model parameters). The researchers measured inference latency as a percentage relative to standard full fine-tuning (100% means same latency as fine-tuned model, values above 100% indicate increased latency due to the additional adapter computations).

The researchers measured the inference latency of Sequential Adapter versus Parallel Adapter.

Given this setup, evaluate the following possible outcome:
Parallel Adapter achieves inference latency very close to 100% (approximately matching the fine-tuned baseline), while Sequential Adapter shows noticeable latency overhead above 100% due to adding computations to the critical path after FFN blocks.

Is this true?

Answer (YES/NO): NO